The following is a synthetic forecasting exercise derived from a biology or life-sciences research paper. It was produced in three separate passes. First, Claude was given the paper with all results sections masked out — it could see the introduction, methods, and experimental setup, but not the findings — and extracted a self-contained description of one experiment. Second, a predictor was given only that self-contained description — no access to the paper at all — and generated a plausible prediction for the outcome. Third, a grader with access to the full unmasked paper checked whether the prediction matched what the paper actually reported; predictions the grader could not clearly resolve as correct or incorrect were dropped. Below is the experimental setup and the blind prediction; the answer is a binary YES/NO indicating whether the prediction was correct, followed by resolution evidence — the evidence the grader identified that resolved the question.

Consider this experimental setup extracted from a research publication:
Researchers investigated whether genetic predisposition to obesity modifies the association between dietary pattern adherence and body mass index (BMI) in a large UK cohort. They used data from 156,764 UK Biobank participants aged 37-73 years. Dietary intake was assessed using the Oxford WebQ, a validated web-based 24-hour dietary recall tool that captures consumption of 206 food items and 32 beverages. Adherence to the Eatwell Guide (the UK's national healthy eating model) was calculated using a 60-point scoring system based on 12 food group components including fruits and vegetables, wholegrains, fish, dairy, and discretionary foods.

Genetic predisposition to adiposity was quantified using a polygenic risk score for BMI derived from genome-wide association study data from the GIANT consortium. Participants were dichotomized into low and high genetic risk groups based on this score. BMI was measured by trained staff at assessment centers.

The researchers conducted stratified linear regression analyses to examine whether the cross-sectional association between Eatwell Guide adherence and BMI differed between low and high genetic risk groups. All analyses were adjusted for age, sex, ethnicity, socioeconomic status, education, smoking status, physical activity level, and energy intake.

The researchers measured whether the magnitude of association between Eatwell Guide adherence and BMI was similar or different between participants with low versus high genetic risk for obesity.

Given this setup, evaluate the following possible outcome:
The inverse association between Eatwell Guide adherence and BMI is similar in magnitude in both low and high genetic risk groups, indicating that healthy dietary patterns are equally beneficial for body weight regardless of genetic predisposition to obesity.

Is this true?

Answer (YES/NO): YES